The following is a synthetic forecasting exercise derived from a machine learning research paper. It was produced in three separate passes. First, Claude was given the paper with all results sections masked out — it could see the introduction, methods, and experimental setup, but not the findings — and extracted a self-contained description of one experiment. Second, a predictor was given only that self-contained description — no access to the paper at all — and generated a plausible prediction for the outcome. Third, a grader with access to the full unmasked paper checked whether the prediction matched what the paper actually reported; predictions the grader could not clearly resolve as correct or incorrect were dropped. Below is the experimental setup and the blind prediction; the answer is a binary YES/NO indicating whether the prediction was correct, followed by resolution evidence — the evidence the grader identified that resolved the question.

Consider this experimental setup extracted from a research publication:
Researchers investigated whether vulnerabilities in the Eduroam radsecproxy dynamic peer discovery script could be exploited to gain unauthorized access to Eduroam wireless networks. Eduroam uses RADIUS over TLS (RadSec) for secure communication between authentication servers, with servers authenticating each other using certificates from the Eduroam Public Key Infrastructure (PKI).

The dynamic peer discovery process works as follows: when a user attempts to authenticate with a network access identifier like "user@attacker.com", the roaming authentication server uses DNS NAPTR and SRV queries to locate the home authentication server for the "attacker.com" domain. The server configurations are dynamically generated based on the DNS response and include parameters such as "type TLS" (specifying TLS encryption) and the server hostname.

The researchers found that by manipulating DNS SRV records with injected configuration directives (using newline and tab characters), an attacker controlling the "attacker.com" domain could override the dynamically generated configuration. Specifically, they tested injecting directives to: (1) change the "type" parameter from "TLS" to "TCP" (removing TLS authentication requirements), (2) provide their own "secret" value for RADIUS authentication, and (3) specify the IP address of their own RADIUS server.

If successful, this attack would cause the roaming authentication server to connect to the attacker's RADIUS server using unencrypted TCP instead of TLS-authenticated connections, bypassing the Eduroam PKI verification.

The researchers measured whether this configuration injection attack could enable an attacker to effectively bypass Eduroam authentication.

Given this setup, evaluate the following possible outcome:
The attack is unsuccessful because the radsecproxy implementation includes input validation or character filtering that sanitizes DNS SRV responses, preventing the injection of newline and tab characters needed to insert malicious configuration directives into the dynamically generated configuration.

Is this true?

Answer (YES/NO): NO